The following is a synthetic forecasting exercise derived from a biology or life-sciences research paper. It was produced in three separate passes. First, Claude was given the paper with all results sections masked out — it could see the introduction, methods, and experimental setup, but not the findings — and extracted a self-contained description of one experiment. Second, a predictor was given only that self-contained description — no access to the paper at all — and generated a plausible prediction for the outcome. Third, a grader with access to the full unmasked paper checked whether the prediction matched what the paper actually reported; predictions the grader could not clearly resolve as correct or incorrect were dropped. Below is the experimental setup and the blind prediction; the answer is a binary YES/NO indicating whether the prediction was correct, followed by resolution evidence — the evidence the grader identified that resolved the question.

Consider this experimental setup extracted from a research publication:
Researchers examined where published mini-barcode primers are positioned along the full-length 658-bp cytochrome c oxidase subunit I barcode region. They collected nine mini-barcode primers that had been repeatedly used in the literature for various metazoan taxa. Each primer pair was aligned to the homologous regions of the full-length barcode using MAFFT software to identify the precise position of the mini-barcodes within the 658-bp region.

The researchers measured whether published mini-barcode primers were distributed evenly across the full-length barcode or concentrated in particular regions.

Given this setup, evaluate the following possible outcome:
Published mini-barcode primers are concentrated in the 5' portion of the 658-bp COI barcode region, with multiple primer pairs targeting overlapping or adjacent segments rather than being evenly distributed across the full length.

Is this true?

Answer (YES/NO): YES